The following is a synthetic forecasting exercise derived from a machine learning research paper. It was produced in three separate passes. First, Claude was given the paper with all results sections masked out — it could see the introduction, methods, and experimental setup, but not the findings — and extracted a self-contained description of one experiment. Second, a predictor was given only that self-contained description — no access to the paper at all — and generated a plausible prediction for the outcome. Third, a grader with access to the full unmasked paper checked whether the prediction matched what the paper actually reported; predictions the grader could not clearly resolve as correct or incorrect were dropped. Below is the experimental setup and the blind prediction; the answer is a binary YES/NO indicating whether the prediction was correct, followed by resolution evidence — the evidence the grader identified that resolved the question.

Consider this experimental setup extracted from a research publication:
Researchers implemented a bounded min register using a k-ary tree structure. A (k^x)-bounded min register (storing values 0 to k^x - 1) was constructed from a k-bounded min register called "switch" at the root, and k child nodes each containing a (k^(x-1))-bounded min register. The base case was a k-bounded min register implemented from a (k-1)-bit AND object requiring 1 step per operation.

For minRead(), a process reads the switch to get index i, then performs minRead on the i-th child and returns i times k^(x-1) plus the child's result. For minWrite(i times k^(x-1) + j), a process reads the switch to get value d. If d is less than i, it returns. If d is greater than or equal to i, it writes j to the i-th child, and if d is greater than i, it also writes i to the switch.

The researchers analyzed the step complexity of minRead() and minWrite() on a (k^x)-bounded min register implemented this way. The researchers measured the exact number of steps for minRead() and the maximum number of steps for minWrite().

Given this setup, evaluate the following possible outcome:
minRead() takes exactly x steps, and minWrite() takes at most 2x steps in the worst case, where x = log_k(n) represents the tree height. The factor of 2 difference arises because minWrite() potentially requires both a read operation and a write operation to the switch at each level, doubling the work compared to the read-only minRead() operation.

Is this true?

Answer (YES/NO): NO